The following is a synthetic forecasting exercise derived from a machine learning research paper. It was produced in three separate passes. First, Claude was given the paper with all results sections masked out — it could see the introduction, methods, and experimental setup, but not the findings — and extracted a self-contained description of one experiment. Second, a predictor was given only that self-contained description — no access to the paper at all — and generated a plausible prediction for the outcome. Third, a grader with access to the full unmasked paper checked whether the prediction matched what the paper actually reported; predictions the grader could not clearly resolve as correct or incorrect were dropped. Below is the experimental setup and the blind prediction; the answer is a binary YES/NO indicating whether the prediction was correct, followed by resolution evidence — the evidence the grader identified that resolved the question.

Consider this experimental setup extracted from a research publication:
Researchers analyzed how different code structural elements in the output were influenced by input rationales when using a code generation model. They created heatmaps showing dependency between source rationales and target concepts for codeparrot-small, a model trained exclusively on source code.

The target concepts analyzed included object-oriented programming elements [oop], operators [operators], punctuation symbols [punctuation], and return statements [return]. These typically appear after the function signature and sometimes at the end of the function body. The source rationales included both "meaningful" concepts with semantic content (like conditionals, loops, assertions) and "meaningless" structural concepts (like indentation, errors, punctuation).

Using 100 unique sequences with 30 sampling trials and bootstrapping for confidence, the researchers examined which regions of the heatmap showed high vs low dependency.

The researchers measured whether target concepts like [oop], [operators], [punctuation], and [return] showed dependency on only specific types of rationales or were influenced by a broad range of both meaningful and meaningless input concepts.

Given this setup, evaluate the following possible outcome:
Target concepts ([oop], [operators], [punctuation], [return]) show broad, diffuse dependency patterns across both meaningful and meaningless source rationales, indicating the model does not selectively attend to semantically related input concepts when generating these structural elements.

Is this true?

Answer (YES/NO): YES